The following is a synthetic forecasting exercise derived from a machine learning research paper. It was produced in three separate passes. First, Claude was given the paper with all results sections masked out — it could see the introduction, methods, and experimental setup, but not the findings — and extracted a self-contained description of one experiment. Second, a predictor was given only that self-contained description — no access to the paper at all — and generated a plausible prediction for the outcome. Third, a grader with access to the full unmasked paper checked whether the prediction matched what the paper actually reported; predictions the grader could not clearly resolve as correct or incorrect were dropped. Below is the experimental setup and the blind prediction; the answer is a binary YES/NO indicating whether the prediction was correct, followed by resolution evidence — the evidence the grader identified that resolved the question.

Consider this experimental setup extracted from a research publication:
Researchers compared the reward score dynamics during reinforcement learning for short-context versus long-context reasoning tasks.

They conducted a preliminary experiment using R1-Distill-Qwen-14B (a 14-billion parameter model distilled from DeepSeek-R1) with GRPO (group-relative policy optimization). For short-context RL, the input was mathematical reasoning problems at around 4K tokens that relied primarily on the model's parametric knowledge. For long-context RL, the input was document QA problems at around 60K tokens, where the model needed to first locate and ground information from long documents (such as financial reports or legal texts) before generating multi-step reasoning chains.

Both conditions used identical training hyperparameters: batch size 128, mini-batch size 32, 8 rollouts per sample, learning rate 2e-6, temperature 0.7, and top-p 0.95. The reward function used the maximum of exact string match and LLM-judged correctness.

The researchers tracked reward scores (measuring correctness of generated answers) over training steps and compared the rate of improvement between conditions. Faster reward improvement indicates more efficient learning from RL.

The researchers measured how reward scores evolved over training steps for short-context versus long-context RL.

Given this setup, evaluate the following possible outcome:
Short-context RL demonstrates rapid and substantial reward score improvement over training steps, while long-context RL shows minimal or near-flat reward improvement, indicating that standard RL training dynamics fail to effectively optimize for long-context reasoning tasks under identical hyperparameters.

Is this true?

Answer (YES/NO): NO